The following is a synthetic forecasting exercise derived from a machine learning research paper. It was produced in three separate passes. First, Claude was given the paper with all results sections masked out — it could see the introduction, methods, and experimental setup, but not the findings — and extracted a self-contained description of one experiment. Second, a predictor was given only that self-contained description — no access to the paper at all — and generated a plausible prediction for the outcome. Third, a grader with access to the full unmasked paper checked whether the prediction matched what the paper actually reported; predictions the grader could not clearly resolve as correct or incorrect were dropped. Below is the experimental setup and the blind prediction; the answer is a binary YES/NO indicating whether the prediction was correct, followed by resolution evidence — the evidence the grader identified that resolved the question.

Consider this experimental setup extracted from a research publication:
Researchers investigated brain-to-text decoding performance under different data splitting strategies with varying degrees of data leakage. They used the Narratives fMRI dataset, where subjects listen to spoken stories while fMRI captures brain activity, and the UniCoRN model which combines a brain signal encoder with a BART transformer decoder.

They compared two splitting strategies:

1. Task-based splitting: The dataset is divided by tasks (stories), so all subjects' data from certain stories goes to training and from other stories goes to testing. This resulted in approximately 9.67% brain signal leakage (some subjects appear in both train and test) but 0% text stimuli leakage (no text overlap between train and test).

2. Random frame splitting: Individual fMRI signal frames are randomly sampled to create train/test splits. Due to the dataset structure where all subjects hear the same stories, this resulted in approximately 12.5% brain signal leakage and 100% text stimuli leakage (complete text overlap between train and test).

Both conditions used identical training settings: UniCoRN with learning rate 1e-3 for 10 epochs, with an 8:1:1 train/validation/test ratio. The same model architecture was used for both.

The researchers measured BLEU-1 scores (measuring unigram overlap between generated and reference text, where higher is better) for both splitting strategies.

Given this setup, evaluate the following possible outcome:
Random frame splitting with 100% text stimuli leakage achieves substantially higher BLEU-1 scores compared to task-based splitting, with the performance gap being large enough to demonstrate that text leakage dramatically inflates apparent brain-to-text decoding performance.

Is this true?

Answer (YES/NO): YES